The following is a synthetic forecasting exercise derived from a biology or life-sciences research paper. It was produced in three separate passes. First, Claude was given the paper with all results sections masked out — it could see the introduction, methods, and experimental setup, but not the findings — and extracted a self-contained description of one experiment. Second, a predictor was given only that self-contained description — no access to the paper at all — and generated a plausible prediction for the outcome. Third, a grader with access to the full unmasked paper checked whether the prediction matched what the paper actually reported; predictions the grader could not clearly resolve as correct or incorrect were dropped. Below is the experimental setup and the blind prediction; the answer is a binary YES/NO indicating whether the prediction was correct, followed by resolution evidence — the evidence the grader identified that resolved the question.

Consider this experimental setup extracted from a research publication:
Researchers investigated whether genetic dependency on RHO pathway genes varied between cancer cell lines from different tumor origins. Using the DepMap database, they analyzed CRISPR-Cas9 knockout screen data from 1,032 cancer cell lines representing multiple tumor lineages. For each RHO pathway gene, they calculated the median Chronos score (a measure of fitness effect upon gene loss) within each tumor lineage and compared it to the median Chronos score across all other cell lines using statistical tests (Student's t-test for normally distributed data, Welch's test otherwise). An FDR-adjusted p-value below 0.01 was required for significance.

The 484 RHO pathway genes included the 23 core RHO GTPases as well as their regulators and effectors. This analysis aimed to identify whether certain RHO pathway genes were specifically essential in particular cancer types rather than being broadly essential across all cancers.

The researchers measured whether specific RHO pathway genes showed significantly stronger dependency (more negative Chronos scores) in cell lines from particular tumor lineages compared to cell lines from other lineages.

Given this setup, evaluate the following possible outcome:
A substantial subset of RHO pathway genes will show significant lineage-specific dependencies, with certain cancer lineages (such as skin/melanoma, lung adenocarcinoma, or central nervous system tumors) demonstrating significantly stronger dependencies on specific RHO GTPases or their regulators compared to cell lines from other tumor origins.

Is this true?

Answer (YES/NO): NO